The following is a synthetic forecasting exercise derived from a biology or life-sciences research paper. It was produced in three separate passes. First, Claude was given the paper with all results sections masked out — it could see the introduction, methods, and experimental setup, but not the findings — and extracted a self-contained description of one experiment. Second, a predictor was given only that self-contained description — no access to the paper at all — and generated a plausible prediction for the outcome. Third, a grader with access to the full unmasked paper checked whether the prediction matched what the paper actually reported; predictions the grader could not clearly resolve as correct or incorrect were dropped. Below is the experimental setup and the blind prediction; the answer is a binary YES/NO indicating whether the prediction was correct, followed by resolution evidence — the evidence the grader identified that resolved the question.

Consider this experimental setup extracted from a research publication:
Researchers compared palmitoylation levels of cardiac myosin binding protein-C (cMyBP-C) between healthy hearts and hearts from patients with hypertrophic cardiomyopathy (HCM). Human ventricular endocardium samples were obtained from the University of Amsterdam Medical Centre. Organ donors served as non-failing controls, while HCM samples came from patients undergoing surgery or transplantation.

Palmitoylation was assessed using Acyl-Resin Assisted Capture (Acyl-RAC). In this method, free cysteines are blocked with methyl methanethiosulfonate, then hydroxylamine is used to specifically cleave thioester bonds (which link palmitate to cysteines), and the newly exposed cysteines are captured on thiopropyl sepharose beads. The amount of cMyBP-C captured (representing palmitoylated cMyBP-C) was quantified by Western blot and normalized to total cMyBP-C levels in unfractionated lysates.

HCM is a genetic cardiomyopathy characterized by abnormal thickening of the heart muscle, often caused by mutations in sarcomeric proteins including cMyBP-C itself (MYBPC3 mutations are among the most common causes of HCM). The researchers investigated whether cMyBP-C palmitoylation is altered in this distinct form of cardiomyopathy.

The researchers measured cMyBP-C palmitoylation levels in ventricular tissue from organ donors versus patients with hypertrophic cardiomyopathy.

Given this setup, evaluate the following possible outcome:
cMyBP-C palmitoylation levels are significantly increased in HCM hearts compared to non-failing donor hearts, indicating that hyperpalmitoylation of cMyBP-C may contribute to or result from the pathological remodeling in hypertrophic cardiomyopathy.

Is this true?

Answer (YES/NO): NO